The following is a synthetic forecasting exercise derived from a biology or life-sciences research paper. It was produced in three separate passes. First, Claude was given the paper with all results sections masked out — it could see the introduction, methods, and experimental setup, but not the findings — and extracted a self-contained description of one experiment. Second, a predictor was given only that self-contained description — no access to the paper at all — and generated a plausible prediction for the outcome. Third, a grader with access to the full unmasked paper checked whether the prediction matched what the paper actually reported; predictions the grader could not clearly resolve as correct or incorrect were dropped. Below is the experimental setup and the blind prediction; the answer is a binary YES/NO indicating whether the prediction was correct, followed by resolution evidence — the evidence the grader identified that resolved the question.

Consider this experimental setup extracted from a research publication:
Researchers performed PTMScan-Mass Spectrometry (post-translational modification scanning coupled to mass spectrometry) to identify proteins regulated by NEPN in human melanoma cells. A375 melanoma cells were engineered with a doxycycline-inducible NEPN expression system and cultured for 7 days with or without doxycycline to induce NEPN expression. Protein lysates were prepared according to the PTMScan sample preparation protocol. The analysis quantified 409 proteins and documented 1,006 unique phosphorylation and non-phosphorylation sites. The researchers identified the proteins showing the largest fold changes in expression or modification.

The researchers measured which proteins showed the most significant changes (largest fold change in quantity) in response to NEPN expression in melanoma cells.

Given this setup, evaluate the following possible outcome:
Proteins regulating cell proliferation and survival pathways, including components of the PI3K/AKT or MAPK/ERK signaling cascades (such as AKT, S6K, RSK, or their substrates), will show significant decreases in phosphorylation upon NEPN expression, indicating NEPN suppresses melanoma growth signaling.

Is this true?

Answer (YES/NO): NO